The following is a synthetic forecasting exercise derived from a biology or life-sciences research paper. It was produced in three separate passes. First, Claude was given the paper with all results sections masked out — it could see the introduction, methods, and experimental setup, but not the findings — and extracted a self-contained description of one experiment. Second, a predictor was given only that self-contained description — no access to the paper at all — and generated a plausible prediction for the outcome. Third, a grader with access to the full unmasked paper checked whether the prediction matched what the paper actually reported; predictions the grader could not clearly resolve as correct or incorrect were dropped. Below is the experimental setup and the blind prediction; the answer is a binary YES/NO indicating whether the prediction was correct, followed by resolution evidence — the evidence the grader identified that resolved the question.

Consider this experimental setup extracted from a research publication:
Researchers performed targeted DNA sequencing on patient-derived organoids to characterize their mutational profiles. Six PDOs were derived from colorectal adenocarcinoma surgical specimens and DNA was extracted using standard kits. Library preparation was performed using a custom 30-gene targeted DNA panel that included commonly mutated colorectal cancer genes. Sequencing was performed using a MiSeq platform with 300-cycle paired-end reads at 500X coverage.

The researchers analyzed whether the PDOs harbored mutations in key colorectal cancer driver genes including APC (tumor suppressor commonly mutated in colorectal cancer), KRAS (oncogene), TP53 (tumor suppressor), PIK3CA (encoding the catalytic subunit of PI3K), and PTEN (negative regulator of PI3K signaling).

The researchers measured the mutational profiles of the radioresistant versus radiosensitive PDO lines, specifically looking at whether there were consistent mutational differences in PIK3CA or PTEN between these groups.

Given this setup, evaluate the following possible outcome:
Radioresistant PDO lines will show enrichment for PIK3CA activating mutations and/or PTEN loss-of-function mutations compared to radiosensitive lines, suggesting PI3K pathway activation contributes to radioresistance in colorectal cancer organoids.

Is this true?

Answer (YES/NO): NO